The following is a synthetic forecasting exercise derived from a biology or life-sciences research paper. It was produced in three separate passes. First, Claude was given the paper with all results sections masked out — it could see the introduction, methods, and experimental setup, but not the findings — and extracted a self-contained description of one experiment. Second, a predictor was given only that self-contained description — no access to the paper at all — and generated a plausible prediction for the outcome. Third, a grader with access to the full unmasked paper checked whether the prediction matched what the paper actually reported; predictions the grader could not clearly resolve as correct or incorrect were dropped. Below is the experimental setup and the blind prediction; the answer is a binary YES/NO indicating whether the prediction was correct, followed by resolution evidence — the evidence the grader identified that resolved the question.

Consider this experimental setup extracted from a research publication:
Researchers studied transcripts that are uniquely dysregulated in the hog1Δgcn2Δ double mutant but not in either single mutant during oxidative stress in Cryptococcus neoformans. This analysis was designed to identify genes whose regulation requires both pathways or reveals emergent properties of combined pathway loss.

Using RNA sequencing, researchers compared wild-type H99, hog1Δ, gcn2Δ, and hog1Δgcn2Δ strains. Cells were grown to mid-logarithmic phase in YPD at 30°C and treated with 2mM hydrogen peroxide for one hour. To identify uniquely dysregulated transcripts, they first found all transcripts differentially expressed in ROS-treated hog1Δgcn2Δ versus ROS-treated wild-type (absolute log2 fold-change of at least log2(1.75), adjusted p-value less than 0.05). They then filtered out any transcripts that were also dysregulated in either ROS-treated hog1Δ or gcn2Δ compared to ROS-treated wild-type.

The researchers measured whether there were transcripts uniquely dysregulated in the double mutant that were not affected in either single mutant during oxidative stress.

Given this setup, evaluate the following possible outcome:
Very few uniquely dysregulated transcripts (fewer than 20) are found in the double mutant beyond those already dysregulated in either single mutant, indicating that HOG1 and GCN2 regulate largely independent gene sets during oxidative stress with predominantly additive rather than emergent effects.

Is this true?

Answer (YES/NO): NO